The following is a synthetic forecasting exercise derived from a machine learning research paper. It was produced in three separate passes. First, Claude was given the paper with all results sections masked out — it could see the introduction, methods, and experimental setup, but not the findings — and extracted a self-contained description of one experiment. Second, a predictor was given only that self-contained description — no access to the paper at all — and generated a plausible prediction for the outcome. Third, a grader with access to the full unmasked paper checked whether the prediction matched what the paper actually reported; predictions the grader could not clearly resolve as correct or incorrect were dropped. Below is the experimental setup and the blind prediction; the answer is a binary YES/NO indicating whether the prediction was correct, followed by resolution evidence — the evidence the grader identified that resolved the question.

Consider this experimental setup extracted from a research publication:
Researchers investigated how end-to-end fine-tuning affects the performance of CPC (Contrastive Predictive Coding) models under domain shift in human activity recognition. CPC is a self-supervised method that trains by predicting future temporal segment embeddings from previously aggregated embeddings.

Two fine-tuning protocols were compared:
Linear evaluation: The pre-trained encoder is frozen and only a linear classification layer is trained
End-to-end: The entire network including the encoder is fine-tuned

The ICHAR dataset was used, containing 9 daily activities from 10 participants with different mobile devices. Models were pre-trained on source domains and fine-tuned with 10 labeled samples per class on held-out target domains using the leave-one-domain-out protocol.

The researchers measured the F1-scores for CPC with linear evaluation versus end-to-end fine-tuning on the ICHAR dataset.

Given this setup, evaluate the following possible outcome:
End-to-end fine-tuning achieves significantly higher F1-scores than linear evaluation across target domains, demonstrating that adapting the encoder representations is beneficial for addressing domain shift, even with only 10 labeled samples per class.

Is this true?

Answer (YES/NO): YES